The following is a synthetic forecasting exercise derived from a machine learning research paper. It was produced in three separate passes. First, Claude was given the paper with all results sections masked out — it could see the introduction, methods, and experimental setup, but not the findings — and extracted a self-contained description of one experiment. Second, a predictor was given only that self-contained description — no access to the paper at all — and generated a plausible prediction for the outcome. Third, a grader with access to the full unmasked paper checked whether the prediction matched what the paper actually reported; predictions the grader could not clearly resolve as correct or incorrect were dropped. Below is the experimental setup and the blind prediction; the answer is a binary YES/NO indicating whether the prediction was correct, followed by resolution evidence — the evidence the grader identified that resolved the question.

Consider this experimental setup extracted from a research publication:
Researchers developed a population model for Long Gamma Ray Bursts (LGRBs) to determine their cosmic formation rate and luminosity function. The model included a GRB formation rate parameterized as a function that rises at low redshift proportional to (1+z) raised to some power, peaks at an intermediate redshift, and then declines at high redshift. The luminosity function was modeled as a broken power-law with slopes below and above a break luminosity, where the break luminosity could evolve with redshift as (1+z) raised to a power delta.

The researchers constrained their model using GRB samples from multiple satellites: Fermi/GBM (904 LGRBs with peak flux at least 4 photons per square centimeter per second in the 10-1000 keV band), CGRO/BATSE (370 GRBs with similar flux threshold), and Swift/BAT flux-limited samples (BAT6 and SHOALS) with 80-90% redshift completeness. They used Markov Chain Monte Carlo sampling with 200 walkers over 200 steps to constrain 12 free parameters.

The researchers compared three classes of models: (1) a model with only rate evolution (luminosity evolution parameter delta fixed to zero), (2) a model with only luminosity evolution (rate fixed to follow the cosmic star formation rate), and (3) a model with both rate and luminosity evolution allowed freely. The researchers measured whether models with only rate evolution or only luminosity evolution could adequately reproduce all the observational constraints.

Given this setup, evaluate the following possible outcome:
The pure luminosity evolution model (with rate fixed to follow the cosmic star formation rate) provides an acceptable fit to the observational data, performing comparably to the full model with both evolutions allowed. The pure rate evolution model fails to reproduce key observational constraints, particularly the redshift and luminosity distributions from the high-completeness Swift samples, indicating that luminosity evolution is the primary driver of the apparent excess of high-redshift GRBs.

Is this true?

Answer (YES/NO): NO